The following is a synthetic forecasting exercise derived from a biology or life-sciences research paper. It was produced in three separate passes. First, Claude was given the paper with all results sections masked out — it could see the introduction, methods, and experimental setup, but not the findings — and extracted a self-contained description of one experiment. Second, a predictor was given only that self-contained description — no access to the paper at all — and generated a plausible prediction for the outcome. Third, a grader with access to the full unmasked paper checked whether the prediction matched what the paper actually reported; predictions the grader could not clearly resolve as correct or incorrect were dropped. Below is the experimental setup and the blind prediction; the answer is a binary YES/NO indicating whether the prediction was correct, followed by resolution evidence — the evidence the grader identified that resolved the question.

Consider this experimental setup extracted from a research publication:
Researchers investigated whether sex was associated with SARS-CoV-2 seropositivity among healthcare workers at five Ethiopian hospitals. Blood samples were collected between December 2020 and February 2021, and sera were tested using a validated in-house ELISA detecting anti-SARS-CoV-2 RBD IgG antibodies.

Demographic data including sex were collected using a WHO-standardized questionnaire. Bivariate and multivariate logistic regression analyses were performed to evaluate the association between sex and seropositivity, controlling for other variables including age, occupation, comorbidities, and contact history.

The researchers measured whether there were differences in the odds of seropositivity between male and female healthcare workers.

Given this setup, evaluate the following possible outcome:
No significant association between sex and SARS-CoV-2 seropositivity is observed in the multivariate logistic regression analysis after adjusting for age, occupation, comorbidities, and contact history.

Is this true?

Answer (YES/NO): YES